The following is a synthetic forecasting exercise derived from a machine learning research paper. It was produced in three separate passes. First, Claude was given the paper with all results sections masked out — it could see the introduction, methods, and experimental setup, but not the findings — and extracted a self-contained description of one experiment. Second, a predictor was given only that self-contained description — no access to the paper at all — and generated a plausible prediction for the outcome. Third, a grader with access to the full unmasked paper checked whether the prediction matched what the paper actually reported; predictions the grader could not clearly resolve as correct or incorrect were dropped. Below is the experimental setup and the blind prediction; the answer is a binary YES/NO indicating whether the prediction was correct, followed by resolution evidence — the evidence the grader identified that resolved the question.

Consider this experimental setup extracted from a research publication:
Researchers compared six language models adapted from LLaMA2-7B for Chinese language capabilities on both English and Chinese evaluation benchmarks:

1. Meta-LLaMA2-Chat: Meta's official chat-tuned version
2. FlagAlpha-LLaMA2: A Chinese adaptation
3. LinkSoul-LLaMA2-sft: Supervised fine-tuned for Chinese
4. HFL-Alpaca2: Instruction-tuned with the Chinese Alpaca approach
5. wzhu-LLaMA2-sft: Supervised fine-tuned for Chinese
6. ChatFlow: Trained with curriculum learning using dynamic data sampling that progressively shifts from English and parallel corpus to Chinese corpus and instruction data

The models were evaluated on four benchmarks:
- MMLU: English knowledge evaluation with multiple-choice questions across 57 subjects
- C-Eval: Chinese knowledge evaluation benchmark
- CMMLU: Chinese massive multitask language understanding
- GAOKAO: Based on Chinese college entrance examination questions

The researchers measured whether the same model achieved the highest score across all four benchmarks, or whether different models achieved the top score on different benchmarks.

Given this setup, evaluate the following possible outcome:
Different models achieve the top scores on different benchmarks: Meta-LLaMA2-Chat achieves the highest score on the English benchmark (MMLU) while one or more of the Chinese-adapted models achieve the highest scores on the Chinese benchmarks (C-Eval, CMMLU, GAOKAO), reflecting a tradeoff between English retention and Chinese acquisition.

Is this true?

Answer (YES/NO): NO